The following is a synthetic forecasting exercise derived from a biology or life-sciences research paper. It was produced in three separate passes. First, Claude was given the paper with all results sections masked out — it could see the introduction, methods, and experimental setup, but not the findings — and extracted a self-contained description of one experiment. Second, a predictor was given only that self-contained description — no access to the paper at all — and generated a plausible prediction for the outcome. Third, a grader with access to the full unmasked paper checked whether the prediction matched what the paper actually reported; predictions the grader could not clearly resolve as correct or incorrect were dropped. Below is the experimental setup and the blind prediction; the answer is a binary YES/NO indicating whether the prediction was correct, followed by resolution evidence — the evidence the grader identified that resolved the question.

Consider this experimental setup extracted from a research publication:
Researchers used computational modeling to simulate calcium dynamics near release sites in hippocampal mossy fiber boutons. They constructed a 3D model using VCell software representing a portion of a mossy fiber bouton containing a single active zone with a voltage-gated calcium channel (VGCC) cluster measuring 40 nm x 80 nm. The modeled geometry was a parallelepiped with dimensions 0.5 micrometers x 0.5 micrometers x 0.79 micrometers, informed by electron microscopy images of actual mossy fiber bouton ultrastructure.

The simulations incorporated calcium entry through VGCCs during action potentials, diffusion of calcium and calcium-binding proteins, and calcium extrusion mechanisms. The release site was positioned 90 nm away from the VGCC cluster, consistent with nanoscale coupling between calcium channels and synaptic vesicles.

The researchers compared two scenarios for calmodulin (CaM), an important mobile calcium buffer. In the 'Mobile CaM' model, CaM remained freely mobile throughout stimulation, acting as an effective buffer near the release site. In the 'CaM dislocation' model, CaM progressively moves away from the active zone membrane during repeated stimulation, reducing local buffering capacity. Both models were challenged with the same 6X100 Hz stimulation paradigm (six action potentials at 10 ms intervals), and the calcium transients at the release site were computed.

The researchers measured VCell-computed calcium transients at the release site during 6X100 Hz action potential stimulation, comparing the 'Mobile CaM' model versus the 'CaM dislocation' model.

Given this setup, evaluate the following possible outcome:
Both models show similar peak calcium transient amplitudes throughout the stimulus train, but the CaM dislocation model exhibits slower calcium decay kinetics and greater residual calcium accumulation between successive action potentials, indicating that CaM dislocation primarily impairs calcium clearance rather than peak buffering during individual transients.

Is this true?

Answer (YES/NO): NO